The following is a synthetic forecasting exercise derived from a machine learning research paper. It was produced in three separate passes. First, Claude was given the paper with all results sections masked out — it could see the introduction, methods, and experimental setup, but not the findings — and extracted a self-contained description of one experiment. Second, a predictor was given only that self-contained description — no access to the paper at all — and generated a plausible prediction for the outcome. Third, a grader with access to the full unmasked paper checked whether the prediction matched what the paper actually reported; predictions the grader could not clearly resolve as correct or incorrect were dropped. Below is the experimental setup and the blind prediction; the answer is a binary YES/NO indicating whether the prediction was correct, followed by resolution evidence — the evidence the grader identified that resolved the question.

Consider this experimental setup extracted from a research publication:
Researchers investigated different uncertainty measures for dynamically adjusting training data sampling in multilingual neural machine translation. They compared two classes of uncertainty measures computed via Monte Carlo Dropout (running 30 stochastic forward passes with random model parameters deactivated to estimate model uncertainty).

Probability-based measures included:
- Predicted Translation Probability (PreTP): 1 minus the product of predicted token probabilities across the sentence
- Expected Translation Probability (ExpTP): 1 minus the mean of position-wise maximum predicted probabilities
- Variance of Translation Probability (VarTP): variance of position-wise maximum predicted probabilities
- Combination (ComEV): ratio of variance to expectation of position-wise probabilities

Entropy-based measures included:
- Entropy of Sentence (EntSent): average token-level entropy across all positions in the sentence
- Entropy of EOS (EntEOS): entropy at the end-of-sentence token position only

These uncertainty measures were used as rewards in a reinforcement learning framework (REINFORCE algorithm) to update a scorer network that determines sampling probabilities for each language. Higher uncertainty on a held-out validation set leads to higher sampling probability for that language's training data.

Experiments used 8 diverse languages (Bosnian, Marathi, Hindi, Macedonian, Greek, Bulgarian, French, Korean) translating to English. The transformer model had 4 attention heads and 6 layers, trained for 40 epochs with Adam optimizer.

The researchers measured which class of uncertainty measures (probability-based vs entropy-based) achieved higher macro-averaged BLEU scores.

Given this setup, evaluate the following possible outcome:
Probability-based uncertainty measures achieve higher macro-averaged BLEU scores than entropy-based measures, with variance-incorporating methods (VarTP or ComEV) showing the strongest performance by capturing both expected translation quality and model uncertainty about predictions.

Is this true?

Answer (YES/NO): YES